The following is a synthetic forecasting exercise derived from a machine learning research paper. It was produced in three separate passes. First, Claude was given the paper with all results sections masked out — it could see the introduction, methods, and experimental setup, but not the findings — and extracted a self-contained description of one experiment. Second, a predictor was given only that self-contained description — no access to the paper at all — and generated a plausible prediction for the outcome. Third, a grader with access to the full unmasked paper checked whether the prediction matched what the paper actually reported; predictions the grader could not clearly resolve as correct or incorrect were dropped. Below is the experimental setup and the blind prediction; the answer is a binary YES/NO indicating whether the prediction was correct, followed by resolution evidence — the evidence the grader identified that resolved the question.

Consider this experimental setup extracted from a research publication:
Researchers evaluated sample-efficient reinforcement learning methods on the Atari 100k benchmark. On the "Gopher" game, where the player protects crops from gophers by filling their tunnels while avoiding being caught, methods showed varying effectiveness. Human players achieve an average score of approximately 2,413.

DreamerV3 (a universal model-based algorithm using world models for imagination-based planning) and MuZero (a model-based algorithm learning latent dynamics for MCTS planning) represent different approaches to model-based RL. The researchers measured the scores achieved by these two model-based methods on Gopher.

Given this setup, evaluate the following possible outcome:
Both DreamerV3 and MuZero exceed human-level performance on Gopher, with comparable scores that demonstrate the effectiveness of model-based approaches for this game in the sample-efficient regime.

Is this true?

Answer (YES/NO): NO